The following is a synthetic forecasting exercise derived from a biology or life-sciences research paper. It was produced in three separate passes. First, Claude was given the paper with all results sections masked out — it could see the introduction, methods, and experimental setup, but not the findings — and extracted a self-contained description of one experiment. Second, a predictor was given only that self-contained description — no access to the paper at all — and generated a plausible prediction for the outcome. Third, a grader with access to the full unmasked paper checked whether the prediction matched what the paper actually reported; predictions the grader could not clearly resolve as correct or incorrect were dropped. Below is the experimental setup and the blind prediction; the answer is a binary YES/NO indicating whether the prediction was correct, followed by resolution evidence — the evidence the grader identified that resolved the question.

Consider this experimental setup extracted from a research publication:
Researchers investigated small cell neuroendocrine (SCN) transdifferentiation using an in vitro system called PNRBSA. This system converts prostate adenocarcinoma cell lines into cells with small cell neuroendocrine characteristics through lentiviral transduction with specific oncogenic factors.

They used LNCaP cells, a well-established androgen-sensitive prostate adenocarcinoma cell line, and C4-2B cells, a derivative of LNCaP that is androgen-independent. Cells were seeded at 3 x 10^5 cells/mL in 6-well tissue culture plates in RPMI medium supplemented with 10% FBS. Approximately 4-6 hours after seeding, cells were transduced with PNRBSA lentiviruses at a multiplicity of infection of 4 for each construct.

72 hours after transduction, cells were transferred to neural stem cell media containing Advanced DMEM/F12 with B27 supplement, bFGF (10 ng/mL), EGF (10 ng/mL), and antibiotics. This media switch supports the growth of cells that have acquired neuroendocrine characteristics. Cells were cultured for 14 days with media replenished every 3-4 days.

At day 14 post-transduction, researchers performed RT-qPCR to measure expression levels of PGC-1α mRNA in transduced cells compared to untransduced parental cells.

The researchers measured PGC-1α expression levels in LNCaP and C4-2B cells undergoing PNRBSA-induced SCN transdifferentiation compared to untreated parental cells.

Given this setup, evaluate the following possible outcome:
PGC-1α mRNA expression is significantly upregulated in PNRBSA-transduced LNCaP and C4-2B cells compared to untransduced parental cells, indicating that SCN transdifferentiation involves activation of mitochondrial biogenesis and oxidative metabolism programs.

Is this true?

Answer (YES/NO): YES